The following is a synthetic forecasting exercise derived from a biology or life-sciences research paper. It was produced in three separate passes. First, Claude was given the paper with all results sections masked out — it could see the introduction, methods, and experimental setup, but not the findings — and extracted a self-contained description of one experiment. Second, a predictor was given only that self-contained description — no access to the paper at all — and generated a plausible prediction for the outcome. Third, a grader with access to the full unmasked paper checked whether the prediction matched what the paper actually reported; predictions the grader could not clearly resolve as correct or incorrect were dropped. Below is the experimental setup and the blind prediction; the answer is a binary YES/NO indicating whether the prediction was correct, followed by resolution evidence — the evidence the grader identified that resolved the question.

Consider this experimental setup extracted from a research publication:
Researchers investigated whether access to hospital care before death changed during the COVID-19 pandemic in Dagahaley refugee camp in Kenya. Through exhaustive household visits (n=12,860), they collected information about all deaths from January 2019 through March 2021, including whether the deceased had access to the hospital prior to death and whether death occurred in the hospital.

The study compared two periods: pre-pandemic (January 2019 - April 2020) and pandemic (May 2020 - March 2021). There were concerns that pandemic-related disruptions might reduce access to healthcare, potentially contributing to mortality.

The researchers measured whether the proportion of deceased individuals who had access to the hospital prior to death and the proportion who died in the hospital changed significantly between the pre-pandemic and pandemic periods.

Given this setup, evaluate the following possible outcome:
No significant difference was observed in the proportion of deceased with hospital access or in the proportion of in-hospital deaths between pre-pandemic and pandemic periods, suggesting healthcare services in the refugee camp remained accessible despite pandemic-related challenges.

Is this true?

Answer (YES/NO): YES